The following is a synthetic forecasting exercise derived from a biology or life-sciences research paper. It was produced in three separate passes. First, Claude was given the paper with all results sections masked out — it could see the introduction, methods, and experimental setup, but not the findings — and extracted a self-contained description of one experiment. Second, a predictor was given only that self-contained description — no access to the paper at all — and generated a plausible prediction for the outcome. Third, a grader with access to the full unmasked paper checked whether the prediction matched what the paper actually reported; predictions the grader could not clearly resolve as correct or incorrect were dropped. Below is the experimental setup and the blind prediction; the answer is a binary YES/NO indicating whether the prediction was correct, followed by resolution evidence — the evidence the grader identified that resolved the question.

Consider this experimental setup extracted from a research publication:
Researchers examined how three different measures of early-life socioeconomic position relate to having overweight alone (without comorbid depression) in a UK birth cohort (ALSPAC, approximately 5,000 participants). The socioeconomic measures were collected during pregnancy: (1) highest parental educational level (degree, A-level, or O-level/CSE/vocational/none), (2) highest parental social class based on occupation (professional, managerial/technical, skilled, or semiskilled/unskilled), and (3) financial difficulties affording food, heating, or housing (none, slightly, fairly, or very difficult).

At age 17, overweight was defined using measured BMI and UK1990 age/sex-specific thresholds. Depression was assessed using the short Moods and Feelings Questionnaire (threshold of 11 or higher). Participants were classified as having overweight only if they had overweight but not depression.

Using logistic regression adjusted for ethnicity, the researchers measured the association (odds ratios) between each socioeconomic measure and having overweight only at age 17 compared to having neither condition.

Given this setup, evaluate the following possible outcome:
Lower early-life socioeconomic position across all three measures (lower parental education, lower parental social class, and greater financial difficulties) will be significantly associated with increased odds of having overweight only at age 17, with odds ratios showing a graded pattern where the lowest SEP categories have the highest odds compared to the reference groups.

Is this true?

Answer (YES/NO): NO